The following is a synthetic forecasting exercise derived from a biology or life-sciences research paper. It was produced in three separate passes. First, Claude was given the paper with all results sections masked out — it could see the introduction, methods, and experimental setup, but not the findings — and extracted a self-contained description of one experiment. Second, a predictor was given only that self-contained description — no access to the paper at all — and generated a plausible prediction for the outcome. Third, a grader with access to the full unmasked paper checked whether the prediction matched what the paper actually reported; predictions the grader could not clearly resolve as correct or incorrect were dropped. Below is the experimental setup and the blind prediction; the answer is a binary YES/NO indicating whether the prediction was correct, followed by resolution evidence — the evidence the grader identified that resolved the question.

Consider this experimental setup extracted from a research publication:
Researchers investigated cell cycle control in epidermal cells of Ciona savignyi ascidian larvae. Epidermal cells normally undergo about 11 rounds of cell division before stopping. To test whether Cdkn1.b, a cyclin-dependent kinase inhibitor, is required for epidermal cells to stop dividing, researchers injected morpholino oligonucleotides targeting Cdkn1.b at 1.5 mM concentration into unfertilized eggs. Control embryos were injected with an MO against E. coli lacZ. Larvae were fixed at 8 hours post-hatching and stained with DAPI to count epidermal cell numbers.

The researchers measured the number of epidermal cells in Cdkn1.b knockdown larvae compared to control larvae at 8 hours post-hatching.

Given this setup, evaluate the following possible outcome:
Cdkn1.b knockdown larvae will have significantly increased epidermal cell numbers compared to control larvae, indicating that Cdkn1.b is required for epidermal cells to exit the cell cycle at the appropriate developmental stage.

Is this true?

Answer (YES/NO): YES